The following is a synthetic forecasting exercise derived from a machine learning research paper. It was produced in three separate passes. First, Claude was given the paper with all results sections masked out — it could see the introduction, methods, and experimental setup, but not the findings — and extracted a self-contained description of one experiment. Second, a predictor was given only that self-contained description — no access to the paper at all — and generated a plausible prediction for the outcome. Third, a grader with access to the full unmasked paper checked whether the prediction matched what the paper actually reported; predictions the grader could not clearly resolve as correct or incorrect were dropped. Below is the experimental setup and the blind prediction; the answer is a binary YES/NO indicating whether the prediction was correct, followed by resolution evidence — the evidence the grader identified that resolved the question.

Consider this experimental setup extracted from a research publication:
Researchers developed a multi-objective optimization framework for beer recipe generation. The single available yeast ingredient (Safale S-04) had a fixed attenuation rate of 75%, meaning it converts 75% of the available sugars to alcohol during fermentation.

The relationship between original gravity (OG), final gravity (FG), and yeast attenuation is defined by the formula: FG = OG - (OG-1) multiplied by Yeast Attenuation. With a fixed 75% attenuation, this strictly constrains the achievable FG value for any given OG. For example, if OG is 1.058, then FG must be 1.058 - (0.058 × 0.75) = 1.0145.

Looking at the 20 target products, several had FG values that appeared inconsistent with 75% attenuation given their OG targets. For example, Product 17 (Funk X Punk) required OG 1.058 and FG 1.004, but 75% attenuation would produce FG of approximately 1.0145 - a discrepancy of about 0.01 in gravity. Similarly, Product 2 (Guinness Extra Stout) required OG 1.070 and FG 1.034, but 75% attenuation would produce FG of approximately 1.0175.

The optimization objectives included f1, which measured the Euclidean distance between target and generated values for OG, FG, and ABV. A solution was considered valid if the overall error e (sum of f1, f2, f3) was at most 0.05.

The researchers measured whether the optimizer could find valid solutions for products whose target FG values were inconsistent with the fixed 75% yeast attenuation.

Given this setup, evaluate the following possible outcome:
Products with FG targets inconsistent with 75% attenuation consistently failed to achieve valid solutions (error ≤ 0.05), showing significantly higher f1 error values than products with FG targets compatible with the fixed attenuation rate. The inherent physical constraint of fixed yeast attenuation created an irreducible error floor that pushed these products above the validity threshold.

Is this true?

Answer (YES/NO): NO